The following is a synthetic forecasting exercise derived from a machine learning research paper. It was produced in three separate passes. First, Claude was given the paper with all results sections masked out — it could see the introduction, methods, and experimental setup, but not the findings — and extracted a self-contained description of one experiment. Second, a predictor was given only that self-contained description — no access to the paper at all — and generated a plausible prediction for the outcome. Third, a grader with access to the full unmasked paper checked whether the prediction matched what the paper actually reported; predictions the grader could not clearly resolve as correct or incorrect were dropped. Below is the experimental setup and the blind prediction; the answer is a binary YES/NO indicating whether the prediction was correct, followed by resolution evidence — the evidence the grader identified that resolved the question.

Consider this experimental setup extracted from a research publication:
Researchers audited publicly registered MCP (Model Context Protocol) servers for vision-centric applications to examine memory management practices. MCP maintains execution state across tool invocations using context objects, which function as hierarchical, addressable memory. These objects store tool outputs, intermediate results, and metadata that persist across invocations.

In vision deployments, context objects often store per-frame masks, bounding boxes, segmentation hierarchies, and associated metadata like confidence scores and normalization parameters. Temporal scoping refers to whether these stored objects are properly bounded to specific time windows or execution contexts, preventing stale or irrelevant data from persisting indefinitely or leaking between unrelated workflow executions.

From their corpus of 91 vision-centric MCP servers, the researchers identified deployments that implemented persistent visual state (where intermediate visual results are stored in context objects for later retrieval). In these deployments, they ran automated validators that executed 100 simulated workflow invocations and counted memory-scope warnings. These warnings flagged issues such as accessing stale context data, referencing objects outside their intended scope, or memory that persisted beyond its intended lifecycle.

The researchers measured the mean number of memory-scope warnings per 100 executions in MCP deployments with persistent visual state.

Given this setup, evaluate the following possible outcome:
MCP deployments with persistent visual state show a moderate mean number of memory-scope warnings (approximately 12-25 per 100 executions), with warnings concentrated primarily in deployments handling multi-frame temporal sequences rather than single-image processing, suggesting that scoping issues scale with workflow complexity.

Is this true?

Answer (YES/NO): NO